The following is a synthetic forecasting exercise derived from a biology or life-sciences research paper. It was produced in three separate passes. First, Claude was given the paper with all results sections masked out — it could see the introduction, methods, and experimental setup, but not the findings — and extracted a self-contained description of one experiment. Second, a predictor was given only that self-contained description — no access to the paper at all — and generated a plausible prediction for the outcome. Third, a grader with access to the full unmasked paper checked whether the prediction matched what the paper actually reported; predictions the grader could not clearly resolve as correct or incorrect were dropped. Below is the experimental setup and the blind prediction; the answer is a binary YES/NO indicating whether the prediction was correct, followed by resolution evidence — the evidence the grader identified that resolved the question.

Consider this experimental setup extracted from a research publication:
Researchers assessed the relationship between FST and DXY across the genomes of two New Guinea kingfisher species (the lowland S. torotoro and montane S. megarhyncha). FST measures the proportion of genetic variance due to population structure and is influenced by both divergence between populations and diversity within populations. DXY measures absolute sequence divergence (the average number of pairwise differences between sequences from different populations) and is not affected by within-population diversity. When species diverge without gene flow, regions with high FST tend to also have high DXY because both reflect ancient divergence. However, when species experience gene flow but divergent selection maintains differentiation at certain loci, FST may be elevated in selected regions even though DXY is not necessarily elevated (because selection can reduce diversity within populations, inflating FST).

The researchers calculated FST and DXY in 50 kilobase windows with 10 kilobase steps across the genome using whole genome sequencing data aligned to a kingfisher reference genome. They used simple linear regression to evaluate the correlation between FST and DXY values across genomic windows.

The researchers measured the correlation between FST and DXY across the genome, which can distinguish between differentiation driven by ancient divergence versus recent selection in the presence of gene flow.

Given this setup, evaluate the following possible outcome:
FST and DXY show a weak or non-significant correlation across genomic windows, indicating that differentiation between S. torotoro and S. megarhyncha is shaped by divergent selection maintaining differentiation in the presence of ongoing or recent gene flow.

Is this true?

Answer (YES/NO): YES